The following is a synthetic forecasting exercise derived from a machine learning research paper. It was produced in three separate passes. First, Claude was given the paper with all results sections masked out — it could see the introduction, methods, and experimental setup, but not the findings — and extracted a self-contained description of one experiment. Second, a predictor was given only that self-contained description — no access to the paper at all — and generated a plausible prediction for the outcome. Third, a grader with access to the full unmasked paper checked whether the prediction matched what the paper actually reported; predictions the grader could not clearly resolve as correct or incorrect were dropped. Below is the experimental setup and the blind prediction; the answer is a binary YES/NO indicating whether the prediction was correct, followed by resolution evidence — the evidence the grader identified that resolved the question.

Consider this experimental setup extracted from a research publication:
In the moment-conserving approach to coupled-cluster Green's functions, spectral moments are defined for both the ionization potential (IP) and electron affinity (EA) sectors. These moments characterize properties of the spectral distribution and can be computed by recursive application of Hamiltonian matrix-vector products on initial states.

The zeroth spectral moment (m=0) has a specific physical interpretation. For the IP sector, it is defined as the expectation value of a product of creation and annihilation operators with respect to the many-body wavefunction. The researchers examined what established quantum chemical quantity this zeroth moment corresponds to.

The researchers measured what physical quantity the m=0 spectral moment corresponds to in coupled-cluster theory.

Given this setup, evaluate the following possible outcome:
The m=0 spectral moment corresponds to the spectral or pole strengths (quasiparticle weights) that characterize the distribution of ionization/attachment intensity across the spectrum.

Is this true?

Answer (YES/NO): NO